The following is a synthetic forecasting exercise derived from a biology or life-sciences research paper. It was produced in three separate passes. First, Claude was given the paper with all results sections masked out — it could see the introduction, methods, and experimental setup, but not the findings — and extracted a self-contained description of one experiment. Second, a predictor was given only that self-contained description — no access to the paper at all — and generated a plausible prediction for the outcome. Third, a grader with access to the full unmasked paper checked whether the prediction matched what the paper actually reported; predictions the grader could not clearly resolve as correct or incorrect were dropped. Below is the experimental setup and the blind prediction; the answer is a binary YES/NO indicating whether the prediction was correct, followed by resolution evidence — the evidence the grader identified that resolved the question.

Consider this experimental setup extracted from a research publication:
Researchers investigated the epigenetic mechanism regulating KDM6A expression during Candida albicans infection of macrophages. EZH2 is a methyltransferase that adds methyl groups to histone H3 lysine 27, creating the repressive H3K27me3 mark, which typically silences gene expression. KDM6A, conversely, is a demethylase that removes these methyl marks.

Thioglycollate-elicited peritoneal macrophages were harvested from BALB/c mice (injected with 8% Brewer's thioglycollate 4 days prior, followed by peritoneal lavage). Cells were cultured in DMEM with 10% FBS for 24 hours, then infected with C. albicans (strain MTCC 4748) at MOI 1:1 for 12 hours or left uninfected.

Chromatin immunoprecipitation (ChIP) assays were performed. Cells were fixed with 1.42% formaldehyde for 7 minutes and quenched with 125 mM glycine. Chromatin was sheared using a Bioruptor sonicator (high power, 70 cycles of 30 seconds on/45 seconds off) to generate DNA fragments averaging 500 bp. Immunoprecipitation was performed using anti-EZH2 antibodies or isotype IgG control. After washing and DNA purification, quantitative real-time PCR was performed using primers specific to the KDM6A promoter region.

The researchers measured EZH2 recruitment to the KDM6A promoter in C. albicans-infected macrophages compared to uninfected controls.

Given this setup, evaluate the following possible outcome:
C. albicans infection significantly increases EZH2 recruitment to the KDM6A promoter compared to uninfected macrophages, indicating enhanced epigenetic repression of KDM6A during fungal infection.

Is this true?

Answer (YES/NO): YES